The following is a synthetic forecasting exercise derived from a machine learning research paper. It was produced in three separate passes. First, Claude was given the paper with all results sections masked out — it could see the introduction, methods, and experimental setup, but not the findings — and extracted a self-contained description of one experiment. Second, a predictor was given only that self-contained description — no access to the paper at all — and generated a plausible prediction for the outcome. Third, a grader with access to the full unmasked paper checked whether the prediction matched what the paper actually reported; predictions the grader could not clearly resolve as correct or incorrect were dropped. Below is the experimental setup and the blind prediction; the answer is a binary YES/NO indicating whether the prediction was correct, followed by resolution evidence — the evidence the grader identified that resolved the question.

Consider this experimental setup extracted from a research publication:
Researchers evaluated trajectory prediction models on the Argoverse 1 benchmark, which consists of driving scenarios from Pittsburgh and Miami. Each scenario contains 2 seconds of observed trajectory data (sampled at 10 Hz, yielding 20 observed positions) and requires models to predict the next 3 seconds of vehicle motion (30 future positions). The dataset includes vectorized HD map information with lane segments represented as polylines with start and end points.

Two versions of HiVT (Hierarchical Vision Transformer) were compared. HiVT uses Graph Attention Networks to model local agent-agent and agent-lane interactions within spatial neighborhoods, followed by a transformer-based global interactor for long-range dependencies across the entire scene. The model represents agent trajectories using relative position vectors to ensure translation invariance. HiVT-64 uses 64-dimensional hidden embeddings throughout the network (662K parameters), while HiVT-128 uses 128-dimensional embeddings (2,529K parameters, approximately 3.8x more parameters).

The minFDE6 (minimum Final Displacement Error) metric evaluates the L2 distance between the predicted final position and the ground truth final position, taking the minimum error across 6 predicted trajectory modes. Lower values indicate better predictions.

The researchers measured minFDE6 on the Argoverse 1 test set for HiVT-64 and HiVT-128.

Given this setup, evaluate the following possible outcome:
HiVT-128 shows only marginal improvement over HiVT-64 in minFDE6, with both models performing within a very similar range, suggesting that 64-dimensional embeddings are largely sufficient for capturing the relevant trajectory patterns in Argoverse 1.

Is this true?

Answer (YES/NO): NO